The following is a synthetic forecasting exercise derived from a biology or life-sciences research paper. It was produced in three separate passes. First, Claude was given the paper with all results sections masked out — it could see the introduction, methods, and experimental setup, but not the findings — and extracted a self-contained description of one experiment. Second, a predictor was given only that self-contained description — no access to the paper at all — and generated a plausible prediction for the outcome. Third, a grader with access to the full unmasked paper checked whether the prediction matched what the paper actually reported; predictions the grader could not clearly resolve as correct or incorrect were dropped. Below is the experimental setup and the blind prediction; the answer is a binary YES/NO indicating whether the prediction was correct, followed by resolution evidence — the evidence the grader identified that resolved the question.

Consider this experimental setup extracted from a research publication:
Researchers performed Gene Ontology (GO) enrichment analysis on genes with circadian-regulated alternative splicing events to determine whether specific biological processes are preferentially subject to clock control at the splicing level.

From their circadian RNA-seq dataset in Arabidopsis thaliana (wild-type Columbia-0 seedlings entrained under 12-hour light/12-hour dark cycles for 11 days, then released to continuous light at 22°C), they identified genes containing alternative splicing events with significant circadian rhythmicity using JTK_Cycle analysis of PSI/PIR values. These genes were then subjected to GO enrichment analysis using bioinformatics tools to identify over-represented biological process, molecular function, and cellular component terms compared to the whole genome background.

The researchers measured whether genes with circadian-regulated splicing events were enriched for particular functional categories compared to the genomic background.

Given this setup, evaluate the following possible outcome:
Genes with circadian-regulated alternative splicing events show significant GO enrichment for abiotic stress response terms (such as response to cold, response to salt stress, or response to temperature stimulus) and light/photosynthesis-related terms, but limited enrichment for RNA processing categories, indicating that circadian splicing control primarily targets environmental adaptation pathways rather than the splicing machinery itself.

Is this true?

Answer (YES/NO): NO